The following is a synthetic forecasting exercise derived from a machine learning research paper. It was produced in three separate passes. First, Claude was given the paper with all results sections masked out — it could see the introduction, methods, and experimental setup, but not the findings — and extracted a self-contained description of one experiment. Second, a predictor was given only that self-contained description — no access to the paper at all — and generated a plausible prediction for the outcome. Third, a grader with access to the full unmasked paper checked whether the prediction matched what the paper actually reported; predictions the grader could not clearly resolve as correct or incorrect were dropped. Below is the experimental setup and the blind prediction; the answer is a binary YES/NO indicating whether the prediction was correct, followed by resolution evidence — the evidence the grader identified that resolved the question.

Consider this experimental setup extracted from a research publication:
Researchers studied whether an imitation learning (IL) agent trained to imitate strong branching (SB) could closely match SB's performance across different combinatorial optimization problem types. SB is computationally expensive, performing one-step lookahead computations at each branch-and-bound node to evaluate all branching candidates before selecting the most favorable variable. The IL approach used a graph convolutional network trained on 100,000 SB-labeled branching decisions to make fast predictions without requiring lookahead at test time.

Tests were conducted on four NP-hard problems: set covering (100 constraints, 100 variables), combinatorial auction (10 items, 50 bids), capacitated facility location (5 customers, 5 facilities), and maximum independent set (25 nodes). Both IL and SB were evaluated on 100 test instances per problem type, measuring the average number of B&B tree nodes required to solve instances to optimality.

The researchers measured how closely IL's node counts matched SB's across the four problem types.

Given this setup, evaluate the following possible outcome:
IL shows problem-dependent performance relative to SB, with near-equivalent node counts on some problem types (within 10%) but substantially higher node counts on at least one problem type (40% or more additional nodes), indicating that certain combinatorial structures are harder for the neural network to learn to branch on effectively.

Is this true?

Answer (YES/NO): NO